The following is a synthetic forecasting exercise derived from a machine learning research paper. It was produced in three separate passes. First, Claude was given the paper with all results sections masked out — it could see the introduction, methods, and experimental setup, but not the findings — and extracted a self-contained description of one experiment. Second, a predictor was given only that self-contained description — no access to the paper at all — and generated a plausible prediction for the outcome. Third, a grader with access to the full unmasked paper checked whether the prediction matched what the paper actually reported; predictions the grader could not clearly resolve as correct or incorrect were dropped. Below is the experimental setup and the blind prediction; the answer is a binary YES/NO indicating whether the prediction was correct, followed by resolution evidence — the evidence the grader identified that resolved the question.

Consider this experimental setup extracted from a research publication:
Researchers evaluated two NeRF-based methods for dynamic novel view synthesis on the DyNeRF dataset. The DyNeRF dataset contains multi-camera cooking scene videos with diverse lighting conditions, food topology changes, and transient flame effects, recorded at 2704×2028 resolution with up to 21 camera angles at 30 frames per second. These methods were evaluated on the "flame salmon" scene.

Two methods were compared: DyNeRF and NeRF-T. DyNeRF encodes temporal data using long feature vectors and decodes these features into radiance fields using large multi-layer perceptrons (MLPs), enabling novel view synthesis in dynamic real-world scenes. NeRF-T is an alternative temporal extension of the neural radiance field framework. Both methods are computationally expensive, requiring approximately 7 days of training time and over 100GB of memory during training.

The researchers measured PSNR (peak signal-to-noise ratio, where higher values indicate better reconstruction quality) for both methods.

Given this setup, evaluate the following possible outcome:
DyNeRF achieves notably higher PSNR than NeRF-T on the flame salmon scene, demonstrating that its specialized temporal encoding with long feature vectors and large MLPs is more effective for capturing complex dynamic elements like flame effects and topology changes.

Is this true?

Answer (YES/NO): YES